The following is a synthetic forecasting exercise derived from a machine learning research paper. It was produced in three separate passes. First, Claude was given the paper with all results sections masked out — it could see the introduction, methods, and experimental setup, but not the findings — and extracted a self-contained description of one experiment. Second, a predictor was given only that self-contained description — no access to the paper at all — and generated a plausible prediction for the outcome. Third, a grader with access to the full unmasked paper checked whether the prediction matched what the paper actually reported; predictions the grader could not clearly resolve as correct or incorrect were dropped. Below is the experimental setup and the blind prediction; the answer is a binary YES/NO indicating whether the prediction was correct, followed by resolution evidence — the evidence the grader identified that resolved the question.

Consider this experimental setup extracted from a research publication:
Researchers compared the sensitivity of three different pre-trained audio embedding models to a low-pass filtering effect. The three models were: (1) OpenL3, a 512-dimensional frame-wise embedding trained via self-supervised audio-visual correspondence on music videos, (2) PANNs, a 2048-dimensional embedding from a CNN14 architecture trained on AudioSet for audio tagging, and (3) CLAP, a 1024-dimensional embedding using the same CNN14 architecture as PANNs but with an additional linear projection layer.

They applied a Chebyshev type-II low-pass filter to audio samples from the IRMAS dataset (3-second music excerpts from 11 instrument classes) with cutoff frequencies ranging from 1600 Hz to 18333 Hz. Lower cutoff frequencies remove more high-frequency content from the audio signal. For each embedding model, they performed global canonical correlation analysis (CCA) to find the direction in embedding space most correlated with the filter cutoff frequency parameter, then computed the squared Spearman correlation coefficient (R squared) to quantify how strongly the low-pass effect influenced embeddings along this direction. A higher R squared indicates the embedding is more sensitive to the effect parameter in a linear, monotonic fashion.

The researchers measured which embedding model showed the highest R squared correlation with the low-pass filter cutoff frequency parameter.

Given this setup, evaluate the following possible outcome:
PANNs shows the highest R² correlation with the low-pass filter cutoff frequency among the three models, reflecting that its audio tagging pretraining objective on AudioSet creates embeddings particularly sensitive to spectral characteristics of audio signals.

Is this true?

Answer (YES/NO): NO